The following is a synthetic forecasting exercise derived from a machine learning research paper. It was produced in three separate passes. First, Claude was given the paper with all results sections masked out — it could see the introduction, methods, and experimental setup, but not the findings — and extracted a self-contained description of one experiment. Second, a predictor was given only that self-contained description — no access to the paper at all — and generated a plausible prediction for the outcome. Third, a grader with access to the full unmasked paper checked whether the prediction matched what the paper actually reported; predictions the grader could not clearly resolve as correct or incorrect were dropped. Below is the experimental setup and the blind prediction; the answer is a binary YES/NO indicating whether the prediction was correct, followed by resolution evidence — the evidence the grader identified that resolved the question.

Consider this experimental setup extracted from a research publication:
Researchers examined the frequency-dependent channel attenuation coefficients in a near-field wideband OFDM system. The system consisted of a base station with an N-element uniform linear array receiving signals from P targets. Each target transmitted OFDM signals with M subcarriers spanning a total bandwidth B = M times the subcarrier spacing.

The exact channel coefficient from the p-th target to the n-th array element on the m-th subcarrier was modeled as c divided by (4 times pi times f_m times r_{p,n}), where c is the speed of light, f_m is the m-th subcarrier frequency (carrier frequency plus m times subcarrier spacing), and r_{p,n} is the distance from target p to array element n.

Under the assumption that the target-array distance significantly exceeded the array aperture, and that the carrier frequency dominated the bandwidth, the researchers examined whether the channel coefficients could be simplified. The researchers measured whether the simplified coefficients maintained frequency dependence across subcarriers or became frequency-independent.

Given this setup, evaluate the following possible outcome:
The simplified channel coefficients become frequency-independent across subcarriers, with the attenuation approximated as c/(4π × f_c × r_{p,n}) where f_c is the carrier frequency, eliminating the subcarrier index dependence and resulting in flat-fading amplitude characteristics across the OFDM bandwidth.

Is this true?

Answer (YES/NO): NO